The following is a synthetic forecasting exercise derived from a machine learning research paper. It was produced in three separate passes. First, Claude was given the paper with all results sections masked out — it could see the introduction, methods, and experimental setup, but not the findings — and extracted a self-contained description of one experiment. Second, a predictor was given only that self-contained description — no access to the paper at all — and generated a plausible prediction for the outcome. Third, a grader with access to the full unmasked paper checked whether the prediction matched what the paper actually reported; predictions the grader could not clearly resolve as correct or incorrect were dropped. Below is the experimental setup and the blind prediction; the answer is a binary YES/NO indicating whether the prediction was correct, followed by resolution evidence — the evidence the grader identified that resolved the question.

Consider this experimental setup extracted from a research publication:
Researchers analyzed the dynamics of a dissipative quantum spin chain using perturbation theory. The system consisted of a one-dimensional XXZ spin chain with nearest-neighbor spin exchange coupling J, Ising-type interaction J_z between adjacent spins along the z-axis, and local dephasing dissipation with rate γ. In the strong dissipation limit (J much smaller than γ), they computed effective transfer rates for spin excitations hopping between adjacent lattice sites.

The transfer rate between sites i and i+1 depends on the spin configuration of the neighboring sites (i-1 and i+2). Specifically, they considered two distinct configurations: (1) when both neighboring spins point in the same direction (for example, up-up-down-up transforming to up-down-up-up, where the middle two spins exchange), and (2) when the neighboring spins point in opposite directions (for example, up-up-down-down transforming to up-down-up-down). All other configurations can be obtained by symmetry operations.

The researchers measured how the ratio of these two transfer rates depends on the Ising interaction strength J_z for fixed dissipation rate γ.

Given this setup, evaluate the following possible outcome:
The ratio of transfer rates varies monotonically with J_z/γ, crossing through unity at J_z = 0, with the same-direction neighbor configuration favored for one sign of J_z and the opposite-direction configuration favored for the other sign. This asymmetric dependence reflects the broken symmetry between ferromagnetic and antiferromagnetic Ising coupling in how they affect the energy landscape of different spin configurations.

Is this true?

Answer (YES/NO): NO